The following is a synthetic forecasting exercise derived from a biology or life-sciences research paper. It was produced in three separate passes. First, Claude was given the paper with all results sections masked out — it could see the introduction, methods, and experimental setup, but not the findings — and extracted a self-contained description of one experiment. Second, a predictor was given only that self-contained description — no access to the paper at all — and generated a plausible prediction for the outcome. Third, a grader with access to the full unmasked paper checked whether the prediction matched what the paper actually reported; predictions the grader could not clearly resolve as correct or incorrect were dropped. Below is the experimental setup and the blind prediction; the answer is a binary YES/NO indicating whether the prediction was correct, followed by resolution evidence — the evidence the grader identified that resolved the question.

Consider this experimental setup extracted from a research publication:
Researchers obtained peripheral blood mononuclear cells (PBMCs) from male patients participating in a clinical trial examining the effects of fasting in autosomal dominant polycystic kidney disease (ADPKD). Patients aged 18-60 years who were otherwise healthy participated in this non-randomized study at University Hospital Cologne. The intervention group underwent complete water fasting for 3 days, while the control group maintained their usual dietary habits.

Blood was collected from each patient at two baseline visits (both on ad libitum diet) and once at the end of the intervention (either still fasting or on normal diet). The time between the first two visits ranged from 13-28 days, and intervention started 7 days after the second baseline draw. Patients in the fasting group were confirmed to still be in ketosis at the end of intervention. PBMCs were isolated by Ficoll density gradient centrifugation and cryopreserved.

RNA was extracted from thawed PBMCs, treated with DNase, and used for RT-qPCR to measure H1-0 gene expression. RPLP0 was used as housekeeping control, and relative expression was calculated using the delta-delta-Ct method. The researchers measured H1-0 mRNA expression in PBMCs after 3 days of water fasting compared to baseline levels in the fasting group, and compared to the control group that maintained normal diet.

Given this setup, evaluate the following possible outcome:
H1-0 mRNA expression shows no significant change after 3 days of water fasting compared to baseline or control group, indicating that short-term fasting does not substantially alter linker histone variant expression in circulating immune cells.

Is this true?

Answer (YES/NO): NO